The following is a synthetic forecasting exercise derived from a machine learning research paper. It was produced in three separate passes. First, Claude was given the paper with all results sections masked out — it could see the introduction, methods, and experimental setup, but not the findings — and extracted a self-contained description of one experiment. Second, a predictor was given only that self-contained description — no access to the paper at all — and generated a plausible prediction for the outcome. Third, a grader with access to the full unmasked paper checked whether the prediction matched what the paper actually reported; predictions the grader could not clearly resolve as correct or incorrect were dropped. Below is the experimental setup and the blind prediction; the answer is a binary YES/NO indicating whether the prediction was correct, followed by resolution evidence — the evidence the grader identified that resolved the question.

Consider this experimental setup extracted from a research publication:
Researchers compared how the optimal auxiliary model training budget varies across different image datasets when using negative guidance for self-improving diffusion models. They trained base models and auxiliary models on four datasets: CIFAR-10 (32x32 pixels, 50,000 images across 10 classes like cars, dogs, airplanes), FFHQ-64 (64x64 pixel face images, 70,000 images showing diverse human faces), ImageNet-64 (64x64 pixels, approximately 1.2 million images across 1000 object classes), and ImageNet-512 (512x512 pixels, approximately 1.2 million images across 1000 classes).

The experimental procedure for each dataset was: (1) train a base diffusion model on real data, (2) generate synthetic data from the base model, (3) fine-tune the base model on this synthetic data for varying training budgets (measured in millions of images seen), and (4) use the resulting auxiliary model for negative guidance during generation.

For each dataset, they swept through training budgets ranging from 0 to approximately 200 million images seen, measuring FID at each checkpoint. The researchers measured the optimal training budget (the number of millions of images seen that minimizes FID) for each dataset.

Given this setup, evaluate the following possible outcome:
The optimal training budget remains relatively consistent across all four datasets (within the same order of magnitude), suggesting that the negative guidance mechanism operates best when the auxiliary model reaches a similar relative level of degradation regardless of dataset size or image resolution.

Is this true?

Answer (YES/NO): YES